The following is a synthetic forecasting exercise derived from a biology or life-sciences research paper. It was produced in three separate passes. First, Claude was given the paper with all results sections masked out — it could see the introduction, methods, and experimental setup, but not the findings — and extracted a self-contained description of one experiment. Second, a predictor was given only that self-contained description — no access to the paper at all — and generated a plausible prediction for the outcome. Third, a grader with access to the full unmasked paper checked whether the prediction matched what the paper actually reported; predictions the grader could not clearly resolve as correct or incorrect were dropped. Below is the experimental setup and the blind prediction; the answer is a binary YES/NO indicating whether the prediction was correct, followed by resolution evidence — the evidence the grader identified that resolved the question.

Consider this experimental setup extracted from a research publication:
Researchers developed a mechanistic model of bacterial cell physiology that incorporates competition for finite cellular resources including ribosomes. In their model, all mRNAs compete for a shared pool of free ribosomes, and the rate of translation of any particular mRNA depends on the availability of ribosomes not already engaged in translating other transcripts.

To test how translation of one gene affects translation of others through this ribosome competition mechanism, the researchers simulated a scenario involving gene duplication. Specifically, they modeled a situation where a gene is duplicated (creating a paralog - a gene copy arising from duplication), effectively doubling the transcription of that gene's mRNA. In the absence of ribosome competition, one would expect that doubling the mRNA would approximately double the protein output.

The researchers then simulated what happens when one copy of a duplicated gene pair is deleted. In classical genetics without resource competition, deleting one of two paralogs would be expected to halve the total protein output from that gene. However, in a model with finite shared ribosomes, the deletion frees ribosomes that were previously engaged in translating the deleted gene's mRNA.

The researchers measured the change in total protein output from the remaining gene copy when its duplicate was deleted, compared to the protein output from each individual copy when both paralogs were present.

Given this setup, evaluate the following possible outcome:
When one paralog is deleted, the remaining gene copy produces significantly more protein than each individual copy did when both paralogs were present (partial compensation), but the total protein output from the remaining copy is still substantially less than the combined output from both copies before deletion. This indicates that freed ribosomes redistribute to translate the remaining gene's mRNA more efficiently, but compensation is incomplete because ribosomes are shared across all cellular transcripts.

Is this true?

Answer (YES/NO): YES